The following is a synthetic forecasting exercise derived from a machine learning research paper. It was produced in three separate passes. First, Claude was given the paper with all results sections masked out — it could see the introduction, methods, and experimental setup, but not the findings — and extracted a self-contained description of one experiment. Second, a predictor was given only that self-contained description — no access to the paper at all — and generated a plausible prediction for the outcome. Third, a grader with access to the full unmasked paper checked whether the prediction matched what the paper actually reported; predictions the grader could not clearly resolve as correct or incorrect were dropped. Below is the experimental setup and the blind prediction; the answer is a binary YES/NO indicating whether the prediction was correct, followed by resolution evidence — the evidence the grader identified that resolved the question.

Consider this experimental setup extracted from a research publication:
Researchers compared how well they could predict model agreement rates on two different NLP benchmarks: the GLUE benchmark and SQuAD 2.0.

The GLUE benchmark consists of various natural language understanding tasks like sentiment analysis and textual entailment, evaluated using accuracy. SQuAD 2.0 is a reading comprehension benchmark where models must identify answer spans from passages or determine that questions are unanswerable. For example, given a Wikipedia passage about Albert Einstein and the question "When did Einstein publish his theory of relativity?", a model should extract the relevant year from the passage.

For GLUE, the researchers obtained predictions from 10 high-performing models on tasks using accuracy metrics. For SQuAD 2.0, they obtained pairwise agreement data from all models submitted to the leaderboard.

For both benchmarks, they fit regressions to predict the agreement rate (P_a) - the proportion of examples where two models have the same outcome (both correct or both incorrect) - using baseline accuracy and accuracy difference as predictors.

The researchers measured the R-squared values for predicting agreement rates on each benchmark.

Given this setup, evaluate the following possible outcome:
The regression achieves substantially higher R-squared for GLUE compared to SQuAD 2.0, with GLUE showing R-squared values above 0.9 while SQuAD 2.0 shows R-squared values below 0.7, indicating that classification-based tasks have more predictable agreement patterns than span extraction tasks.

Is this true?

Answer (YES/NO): NO